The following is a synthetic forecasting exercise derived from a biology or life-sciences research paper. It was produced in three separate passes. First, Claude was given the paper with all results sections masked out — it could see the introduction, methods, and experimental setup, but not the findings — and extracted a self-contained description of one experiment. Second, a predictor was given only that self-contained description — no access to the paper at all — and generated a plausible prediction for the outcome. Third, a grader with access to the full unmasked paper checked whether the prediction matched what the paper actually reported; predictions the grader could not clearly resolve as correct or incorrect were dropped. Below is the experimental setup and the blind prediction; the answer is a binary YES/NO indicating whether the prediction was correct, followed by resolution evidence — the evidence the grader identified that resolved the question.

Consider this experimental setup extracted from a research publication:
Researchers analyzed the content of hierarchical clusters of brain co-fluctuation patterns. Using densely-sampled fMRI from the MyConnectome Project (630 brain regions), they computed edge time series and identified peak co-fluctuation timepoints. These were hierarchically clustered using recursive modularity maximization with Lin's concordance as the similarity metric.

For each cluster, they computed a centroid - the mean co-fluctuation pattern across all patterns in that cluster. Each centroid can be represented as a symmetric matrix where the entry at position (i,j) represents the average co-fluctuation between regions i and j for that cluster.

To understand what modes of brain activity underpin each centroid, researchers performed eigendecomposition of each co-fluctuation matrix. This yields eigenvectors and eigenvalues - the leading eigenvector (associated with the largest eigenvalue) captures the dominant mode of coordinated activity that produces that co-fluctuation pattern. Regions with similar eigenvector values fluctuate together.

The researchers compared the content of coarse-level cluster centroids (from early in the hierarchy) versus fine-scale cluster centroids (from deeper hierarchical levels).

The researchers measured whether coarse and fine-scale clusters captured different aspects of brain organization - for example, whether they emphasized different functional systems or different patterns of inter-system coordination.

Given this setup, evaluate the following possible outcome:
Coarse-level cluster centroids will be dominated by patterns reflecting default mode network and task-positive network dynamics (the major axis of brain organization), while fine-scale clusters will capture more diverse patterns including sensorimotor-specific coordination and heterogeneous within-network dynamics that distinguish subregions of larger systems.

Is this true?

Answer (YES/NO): NO